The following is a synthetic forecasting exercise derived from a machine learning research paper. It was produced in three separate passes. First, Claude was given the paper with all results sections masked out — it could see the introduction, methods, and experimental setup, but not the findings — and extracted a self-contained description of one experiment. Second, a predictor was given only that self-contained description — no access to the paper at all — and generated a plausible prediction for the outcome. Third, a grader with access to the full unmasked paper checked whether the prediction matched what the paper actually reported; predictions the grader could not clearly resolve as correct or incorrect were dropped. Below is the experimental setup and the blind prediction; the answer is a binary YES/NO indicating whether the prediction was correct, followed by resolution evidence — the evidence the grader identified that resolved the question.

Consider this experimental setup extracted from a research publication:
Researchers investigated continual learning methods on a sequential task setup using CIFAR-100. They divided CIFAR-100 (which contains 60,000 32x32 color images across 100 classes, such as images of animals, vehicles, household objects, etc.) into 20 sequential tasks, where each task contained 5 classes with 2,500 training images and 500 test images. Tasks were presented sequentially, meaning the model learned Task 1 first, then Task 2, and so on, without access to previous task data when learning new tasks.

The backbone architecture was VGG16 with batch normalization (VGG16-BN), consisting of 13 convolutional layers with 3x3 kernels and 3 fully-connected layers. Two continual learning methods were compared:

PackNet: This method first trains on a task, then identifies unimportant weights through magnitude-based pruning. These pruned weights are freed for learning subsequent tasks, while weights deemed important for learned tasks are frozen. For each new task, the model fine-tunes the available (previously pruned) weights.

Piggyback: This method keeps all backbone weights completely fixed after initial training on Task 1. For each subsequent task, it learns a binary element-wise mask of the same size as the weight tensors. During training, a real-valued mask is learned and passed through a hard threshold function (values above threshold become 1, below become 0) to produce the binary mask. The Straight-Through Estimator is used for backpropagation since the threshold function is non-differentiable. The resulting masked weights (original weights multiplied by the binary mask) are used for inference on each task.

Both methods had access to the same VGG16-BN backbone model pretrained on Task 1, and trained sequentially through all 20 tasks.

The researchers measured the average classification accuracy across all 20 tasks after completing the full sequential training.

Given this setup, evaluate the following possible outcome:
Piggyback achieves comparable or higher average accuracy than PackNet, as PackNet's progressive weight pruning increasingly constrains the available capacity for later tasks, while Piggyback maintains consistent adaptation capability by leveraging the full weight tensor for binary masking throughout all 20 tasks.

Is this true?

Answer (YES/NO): YES